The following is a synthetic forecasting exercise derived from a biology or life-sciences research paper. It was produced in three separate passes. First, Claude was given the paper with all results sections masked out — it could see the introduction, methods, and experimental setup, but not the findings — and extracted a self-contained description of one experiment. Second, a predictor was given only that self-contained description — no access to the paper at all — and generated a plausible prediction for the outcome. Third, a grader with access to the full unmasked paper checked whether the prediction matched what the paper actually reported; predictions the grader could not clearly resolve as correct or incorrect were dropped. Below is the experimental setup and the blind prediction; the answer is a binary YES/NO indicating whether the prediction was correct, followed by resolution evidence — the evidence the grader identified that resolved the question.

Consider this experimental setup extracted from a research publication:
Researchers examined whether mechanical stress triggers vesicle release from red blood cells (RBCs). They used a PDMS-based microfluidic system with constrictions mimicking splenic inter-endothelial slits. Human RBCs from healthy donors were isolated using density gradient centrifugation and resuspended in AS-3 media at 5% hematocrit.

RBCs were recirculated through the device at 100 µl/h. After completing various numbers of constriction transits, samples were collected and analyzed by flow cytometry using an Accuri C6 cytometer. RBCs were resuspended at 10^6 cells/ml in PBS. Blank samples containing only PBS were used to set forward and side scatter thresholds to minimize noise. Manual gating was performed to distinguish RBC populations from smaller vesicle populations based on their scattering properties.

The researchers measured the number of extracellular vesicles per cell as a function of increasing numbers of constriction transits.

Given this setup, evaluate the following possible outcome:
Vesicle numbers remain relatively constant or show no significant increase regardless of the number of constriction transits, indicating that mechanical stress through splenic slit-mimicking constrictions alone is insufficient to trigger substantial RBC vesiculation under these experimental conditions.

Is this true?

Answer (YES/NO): NO